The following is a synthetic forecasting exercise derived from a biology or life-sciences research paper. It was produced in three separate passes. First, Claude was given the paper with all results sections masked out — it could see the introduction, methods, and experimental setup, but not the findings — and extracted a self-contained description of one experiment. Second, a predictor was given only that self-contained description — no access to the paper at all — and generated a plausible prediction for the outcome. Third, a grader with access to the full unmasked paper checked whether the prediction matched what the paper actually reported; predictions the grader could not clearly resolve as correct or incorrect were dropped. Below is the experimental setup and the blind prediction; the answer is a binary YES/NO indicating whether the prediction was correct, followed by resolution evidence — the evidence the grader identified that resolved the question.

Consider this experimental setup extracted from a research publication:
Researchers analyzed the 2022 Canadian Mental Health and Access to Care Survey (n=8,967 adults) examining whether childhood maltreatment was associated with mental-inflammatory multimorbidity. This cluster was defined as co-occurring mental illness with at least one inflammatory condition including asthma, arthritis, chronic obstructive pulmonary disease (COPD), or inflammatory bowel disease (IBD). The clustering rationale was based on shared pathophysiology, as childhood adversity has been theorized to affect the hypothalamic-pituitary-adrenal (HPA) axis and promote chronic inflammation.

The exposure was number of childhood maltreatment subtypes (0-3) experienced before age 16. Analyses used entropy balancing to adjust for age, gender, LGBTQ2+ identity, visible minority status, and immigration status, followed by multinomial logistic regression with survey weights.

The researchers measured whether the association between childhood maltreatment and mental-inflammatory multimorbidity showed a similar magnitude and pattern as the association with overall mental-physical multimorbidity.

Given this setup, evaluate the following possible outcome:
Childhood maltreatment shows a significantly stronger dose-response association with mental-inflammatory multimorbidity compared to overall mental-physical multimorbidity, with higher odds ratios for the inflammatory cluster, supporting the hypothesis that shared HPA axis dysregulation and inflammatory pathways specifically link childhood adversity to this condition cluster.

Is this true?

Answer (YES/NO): NO